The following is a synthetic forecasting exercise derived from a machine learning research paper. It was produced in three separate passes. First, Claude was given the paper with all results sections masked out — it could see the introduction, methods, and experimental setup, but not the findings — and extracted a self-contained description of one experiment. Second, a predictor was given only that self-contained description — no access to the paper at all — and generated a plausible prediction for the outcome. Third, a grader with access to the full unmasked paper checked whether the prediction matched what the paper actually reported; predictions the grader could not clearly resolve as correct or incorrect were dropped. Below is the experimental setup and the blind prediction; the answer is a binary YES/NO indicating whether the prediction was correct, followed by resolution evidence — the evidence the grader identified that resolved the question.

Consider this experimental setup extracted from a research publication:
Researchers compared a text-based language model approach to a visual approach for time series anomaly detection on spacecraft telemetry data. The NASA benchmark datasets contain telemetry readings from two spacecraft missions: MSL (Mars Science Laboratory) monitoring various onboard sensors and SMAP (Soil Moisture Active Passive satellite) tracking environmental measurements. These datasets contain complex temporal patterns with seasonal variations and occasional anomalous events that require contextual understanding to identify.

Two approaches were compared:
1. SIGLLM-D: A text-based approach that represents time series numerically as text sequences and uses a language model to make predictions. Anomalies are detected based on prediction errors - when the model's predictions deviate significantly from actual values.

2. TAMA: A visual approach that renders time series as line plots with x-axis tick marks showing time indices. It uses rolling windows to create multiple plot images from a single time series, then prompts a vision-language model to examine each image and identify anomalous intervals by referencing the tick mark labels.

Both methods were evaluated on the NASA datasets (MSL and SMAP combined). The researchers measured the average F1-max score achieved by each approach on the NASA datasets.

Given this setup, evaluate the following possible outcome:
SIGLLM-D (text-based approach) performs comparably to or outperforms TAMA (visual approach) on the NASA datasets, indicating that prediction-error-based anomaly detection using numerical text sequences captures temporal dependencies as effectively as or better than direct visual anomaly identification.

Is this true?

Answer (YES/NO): NO